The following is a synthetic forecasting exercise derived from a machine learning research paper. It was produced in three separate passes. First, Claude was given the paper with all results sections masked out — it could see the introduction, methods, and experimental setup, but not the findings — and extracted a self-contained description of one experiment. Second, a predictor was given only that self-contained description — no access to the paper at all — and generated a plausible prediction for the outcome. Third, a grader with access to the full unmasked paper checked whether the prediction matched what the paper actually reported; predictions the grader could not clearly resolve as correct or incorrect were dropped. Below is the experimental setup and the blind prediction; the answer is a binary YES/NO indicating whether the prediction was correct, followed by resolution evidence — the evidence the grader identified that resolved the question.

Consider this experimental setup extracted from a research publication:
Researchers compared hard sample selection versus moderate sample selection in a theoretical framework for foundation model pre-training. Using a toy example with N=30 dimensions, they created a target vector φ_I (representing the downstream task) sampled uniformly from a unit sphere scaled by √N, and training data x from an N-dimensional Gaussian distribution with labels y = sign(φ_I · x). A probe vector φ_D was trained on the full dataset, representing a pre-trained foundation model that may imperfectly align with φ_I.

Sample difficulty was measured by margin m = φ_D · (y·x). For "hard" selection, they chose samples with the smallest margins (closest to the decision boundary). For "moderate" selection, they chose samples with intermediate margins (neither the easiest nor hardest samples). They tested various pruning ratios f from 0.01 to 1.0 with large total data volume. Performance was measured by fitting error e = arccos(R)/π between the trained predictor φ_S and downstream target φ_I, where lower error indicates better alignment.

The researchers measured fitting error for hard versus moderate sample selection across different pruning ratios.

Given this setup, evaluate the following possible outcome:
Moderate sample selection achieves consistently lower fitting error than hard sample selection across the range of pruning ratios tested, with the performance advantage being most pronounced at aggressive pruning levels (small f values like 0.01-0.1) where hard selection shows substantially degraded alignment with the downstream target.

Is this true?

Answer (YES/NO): NO